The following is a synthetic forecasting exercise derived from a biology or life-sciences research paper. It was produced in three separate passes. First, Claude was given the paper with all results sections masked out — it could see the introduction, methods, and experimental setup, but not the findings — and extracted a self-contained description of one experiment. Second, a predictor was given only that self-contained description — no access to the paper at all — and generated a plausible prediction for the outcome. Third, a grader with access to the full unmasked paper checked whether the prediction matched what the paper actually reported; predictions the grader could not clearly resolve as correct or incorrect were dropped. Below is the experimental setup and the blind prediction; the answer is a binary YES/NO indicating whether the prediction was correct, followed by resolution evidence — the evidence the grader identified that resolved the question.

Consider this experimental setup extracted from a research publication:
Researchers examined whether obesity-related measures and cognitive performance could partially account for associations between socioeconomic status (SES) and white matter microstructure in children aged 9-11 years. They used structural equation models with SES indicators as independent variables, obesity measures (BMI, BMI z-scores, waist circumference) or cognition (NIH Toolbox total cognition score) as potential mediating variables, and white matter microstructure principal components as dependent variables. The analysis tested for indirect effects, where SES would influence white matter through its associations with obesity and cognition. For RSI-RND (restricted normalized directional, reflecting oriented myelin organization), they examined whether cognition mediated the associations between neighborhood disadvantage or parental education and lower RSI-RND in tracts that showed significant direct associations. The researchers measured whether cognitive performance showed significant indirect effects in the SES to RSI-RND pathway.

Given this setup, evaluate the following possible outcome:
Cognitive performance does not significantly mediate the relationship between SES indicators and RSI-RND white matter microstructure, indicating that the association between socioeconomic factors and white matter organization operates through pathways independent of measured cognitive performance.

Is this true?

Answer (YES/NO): NO